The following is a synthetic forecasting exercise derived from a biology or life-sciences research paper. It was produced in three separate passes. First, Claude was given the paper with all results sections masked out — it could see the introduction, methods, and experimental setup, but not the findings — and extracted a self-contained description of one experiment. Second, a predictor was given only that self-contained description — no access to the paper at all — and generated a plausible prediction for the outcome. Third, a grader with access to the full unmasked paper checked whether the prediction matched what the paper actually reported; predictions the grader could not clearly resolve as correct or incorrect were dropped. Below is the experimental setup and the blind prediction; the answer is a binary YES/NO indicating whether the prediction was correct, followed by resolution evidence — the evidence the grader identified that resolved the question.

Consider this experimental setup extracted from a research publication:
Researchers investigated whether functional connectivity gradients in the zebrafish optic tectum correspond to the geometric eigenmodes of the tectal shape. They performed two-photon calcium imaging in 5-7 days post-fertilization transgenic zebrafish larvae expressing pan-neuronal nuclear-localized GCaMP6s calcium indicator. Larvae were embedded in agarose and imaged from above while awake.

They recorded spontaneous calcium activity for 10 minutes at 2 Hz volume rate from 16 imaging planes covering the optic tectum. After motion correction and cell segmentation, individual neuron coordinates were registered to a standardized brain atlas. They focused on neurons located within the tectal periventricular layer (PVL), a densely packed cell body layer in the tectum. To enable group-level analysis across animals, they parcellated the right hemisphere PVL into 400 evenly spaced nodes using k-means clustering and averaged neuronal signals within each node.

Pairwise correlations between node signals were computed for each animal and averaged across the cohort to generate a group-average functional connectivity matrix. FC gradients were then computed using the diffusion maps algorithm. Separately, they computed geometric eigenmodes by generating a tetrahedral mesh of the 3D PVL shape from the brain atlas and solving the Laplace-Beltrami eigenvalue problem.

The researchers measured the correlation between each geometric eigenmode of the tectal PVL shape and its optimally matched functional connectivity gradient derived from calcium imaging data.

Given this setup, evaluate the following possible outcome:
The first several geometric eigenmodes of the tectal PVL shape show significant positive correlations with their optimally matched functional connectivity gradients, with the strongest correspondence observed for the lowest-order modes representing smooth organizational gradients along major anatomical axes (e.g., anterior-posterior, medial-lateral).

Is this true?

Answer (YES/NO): YES